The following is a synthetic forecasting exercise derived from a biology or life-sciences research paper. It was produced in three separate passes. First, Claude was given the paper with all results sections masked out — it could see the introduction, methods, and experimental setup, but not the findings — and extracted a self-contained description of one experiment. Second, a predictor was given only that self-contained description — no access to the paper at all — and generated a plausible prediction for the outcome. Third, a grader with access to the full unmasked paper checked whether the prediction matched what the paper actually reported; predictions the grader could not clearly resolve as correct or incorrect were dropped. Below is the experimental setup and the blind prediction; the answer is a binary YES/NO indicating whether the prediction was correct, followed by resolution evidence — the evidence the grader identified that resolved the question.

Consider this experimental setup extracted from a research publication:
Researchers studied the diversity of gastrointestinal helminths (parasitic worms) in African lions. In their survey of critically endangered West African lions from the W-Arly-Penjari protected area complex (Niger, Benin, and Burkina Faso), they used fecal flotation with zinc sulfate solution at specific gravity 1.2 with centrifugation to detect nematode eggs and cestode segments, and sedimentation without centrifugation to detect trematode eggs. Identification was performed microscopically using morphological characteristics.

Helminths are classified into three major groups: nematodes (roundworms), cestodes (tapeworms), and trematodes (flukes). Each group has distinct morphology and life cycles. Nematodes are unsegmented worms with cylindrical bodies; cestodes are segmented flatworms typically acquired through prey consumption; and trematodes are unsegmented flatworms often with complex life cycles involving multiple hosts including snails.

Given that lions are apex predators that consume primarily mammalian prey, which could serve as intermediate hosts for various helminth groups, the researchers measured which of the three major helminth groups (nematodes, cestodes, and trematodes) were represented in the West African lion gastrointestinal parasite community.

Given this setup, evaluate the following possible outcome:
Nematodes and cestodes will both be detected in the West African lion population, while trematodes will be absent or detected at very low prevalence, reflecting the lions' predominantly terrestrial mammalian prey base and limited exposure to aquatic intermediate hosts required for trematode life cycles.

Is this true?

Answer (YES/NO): YES